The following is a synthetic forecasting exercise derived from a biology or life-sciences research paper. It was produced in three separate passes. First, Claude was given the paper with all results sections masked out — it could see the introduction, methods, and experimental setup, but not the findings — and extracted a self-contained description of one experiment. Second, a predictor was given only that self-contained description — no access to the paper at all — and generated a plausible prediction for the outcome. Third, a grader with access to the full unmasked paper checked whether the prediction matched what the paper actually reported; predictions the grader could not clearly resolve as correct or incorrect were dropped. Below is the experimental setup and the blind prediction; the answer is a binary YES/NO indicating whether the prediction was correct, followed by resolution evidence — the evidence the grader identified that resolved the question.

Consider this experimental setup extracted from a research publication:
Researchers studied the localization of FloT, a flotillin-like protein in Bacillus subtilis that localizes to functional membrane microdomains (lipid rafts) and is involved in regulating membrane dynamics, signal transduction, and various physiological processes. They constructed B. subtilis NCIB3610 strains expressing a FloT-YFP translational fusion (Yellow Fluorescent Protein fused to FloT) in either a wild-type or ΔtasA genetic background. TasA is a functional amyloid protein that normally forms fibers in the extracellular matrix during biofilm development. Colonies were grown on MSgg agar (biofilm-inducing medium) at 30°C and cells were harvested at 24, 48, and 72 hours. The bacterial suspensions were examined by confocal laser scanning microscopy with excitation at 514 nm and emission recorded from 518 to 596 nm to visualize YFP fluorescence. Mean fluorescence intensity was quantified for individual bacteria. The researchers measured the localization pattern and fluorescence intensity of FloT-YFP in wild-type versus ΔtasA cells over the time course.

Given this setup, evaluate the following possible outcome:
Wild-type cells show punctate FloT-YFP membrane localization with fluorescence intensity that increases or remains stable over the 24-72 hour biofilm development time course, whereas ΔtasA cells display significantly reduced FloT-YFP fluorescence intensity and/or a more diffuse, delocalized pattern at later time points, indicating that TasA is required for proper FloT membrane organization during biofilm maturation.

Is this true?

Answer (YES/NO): YES